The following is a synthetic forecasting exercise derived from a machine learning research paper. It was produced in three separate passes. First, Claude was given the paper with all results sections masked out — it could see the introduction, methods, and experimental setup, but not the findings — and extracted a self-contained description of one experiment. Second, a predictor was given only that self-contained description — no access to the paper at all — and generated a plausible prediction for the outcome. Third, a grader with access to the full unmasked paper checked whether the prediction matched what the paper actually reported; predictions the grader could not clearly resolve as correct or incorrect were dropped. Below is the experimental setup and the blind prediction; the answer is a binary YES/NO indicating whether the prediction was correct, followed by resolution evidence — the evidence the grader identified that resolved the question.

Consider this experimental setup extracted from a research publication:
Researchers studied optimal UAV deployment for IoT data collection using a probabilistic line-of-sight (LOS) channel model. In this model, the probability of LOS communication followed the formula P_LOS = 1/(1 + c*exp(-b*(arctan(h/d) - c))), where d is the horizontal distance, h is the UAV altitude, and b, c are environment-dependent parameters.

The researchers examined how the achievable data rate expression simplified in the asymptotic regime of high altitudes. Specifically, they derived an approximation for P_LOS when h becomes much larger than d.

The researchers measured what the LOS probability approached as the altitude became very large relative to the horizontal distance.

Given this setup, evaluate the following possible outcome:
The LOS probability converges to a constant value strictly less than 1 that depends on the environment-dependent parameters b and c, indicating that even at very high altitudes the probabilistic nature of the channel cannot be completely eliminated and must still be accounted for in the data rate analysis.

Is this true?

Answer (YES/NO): YES